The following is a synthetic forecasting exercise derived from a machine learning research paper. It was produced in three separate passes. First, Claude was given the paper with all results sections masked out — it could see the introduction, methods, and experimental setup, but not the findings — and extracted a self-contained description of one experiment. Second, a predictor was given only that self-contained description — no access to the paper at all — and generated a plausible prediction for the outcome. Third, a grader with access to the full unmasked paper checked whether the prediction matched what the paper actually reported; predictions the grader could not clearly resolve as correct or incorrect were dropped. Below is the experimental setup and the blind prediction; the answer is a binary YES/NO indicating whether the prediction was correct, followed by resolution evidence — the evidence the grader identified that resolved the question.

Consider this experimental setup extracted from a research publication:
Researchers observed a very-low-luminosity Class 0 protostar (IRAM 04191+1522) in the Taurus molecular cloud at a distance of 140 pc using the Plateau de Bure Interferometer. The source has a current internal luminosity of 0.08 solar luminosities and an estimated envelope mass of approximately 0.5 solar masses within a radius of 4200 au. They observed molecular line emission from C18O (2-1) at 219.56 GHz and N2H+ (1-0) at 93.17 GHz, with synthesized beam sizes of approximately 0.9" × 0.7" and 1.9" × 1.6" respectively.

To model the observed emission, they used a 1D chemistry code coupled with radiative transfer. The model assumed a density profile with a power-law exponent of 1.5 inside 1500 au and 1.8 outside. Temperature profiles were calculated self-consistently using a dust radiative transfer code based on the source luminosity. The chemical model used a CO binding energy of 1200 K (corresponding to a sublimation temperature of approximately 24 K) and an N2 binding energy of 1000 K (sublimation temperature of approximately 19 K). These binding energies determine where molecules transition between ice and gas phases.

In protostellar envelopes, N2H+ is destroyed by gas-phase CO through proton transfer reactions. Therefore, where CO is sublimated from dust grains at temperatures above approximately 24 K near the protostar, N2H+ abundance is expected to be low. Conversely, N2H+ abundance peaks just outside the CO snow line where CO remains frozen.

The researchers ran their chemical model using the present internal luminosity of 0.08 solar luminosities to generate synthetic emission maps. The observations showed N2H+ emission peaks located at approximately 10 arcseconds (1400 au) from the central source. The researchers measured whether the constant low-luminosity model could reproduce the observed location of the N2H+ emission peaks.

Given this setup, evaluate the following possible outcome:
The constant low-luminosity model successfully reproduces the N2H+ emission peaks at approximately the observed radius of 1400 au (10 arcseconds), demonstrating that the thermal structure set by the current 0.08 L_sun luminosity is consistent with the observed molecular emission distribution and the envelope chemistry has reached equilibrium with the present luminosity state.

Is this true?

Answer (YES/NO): NO